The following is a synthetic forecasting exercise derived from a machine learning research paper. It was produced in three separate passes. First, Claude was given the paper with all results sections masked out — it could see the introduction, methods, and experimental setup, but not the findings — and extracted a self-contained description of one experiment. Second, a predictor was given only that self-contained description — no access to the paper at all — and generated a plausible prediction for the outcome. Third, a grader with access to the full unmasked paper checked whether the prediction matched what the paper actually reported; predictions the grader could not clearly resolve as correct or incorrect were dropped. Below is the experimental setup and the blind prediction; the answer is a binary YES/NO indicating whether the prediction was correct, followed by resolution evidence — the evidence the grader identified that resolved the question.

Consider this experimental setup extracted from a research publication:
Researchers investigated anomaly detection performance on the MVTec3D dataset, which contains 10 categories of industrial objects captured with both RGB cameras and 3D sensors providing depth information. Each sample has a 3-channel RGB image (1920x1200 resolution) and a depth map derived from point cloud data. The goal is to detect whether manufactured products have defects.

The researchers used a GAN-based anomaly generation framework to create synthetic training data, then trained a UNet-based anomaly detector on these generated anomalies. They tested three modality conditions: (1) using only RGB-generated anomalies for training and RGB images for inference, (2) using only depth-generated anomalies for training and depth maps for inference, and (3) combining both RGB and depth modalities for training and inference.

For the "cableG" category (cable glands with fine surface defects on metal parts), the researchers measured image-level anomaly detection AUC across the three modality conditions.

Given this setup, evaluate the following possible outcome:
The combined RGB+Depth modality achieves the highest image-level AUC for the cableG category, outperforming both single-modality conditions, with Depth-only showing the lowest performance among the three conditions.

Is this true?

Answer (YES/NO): NO